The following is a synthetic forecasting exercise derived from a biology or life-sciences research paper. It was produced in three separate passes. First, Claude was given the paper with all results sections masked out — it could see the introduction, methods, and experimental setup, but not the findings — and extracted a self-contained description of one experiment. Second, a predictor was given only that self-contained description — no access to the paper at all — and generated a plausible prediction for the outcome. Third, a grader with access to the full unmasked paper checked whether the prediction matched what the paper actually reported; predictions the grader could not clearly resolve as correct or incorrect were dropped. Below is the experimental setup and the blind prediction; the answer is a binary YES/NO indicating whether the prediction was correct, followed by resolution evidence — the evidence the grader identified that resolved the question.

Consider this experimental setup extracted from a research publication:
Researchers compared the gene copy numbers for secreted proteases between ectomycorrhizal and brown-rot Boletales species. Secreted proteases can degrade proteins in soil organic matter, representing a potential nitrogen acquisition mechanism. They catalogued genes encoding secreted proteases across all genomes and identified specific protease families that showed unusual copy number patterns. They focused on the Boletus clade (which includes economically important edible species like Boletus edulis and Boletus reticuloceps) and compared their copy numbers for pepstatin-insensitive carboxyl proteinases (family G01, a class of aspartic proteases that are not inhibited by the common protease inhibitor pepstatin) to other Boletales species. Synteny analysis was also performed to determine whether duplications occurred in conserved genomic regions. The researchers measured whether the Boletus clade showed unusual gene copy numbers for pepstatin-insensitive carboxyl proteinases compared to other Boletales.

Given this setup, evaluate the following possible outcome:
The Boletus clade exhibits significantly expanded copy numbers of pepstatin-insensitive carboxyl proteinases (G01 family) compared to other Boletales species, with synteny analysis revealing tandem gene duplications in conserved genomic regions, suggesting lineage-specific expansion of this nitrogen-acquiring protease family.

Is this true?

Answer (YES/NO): YES